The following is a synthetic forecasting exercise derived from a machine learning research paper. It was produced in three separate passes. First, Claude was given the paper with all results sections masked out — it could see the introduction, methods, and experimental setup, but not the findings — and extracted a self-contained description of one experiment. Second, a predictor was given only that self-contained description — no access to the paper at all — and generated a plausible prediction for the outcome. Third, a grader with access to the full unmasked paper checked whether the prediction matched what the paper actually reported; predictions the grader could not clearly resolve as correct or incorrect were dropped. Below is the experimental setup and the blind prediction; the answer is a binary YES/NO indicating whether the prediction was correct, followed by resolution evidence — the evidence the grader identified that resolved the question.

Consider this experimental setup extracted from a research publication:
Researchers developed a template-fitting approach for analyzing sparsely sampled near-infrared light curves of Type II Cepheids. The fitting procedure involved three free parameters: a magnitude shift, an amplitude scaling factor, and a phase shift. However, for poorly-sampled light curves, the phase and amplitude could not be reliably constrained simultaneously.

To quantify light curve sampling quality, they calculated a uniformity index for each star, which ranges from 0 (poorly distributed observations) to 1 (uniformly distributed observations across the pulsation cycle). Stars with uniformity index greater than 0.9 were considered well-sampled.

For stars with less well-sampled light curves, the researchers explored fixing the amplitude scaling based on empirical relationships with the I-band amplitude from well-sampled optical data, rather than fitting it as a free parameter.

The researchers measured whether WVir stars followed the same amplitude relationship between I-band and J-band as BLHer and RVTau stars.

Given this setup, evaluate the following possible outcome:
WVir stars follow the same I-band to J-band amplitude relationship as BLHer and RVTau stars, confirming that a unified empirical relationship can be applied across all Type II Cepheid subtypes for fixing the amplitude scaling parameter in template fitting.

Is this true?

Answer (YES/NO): NO